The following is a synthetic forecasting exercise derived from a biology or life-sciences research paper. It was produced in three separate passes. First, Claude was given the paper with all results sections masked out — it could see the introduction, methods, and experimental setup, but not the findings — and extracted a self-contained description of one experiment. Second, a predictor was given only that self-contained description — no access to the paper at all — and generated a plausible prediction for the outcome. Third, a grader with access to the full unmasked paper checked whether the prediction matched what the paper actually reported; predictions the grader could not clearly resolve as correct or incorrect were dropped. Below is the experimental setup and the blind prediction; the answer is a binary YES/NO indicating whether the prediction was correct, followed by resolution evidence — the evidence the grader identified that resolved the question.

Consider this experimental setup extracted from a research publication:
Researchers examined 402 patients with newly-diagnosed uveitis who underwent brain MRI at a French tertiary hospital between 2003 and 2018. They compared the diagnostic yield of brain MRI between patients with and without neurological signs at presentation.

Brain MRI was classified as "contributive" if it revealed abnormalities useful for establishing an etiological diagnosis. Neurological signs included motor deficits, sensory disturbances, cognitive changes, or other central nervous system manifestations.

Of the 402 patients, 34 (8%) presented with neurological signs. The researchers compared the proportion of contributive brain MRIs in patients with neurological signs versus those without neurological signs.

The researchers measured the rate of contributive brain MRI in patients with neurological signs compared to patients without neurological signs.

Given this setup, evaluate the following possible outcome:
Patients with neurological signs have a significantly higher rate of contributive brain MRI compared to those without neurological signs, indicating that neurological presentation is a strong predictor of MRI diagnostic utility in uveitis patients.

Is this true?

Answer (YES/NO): YES